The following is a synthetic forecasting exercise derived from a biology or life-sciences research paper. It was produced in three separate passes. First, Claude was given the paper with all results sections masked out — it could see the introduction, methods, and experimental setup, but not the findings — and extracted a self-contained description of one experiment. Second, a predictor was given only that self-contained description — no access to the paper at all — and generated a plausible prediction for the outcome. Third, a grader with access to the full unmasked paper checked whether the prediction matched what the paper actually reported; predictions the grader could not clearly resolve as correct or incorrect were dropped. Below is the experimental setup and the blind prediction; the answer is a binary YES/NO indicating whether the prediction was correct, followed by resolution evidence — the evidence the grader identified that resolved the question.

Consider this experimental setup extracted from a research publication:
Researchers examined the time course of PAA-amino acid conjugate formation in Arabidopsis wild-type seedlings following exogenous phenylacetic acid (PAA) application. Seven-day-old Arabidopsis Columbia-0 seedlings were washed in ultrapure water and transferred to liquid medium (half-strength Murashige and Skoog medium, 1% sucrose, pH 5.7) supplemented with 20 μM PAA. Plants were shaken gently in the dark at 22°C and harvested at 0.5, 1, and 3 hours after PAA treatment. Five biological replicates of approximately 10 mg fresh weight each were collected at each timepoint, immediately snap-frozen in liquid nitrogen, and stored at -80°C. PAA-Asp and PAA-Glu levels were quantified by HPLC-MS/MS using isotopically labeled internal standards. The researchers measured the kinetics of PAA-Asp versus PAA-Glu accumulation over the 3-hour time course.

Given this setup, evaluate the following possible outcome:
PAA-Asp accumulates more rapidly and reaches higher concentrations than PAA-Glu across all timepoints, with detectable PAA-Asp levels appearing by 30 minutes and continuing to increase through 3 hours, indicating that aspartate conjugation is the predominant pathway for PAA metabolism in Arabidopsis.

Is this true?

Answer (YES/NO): YES